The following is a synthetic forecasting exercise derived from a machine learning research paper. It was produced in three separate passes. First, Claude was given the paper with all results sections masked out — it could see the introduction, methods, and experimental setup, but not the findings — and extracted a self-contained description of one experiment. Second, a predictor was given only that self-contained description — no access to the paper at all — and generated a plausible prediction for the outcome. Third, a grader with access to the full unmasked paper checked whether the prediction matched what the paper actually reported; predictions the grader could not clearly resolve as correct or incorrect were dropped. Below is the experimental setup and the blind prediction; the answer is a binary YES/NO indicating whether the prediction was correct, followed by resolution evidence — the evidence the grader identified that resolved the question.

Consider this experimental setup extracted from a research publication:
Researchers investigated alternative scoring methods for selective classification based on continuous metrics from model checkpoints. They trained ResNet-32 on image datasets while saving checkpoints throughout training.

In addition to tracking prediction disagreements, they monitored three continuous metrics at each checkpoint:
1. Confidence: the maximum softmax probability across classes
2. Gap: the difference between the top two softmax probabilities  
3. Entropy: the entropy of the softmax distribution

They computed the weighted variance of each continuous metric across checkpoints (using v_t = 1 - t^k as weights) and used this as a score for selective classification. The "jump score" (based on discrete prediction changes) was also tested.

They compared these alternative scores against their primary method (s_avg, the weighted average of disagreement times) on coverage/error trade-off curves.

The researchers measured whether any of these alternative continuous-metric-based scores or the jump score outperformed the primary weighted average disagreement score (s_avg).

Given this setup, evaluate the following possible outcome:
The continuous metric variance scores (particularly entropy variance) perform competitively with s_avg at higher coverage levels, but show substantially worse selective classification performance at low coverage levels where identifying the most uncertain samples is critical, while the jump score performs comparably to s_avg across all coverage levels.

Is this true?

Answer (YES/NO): NO